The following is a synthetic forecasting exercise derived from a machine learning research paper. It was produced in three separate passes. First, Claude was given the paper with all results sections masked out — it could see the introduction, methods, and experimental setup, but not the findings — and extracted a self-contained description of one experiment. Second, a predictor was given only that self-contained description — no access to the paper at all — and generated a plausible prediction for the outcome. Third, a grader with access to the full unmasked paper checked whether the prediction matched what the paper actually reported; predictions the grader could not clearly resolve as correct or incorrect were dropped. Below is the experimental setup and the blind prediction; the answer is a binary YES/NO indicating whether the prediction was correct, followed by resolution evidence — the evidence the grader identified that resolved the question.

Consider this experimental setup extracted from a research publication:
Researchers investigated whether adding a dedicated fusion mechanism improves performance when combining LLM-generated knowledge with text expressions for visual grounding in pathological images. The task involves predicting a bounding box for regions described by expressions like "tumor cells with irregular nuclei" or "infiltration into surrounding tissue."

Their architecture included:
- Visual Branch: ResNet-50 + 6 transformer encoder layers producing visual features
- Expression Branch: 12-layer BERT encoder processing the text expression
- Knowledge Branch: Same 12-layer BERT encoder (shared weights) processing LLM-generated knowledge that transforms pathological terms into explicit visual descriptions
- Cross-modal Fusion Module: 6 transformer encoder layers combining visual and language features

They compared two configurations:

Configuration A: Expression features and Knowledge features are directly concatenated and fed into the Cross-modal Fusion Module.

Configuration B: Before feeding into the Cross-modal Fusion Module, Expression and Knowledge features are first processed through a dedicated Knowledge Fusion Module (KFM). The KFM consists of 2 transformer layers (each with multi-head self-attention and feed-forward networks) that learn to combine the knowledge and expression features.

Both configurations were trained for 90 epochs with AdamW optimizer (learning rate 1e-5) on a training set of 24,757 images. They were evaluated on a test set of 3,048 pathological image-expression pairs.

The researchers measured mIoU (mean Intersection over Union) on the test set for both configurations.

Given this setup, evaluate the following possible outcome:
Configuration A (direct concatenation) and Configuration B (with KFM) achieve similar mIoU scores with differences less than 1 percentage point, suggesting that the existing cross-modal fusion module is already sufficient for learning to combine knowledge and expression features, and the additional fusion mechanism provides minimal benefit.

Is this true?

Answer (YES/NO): NO